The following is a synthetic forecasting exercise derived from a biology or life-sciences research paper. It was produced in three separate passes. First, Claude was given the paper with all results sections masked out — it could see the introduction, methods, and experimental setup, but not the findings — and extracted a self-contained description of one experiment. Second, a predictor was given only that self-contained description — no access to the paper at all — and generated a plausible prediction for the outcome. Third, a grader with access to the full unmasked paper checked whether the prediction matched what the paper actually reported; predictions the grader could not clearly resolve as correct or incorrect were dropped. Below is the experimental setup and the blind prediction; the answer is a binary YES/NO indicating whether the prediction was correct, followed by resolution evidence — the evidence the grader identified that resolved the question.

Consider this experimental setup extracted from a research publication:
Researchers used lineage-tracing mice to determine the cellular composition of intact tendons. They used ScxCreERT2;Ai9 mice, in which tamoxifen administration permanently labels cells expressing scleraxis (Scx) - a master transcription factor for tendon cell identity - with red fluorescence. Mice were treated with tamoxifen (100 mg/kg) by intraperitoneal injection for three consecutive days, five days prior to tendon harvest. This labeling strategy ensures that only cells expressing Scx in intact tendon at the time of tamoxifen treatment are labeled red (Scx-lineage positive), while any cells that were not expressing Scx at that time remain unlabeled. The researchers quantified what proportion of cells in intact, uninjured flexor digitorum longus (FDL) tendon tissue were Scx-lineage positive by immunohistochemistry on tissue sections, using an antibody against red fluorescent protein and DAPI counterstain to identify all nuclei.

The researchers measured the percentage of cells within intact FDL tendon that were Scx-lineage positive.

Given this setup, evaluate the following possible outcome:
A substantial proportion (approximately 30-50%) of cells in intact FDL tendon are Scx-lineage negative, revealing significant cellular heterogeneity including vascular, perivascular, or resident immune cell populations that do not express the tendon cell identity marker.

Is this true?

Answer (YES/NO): YES